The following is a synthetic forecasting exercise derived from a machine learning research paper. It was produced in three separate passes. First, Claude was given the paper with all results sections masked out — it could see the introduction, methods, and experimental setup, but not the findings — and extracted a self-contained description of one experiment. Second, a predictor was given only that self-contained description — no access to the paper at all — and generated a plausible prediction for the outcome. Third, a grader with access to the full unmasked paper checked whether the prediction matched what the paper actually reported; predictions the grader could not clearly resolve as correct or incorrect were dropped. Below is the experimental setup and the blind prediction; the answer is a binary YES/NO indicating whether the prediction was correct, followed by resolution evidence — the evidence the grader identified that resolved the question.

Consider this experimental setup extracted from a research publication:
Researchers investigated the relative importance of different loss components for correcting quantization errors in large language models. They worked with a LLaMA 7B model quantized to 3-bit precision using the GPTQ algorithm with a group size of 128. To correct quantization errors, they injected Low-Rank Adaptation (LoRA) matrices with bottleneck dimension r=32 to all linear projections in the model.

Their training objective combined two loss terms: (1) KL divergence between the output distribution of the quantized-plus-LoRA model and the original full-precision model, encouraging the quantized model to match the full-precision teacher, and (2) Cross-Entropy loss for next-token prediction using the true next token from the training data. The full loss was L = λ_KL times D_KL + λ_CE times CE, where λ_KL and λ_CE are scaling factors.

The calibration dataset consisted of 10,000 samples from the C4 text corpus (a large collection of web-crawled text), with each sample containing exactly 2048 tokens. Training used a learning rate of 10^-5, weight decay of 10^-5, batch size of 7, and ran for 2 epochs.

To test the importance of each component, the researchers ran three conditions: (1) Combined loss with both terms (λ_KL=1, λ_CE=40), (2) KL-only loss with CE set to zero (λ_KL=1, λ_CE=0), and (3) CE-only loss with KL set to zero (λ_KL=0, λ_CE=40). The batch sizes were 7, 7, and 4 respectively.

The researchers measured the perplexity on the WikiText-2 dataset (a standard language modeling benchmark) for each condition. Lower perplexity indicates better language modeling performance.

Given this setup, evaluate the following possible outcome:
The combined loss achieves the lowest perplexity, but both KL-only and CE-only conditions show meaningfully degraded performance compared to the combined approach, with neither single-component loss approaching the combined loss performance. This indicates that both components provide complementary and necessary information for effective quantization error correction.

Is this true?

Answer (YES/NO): NO